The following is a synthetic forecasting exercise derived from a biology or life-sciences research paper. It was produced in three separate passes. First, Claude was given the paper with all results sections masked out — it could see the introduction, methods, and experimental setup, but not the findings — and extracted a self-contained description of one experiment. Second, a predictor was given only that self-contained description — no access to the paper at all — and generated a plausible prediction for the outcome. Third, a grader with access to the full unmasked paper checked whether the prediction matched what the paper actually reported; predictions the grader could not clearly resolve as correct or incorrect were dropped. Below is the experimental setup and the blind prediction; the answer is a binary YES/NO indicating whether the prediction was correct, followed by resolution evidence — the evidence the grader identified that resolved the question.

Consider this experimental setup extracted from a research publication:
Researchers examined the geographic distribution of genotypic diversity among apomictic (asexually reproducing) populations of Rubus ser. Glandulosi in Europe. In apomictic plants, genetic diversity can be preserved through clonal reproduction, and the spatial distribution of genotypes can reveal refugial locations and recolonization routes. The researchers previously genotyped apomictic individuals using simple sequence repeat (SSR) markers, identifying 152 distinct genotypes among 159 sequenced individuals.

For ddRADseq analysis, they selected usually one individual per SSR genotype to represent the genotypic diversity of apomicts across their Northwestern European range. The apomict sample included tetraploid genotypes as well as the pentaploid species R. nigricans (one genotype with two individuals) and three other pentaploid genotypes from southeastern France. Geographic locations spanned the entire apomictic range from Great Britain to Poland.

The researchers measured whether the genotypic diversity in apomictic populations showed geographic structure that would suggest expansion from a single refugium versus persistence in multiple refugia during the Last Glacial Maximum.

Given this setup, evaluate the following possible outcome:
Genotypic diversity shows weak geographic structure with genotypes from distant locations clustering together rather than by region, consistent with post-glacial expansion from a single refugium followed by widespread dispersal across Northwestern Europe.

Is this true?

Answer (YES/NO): NO